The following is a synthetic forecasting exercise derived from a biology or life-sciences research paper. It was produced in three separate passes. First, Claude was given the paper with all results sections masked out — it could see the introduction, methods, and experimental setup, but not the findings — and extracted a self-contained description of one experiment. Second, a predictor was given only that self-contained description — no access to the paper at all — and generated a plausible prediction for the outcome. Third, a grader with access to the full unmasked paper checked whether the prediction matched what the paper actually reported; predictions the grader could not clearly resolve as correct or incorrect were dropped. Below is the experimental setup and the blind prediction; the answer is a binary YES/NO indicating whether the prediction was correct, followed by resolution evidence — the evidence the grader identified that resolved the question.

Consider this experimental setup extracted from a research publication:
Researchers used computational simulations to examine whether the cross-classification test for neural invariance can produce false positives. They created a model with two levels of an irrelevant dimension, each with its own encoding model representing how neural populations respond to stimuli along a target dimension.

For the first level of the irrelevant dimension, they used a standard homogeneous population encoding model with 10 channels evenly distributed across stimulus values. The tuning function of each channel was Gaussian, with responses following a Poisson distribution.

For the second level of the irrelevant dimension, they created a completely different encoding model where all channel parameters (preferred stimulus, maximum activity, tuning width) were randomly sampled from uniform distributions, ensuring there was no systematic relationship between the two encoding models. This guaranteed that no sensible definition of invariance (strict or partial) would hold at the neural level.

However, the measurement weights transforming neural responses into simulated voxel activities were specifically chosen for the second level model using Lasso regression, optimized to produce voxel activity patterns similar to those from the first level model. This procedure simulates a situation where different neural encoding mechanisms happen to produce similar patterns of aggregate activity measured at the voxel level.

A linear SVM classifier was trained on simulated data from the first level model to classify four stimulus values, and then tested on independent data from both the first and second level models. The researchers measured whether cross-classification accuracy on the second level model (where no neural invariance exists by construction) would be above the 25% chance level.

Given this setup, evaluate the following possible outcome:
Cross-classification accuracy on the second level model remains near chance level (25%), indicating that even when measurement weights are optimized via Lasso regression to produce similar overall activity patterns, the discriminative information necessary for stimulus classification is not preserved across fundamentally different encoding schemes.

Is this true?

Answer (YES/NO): NO